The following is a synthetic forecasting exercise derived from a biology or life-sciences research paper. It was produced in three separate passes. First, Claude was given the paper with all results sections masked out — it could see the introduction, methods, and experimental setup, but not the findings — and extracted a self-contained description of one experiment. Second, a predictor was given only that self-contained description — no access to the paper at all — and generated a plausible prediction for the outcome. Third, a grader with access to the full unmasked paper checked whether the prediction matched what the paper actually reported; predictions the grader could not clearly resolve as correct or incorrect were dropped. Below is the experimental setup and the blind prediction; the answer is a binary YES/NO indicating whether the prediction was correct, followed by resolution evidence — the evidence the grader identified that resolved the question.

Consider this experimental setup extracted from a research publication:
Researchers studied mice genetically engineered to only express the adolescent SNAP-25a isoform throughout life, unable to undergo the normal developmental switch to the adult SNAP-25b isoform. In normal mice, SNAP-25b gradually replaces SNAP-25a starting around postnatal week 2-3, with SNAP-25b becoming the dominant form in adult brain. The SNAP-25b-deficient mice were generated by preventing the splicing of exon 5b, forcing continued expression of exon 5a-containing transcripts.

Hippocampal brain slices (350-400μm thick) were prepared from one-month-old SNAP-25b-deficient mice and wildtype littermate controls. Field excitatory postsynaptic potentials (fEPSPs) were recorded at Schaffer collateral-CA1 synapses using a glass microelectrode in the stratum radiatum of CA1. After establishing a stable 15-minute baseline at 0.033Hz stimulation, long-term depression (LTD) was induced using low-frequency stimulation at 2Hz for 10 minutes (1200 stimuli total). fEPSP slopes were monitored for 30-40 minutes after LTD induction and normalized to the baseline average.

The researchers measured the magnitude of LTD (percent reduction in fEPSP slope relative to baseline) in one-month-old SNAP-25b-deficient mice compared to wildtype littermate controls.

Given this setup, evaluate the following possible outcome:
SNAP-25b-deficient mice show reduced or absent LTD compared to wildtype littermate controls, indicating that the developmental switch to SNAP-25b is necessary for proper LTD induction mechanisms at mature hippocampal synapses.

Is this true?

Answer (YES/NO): NO